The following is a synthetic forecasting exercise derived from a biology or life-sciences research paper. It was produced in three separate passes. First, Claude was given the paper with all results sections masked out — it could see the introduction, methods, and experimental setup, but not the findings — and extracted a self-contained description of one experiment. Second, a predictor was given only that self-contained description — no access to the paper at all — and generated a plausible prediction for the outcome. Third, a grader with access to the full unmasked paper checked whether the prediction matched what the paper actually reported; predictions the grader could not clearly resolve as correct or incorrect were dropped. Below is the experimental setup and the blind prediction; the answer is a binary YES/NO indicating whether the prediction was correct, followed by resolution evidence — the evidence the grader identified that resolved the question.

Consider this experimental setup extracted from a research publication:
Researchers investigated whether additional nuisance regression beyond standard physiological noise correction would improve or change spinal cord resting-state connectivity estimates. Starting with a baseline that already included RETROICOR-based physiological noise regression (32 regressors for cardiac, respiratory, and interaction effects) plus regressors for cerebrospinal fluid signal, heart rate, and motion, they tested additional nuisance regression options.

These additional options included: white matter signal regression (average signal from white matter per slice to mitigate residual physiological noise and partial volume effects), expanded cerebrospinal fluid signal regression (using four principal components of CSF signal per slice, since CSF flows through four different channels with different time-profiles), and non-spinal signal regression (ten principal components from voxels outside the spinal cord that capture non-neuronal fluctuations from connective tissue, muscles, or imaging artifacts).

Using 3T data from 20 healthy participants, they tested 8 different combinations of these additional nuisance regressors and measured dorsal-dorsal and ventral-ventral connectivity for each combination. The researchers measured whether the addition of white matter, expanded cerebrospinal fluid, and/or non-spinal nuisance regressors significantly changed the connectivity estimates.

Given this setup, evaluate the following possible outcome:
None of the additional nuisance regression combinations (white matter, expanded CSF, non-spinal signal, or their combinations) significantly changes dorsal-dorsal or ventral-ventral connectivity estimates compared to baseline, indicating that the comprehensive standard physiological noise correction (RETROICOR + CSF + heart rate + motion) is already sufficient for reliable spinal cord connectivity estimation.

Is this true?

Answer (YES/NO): NO